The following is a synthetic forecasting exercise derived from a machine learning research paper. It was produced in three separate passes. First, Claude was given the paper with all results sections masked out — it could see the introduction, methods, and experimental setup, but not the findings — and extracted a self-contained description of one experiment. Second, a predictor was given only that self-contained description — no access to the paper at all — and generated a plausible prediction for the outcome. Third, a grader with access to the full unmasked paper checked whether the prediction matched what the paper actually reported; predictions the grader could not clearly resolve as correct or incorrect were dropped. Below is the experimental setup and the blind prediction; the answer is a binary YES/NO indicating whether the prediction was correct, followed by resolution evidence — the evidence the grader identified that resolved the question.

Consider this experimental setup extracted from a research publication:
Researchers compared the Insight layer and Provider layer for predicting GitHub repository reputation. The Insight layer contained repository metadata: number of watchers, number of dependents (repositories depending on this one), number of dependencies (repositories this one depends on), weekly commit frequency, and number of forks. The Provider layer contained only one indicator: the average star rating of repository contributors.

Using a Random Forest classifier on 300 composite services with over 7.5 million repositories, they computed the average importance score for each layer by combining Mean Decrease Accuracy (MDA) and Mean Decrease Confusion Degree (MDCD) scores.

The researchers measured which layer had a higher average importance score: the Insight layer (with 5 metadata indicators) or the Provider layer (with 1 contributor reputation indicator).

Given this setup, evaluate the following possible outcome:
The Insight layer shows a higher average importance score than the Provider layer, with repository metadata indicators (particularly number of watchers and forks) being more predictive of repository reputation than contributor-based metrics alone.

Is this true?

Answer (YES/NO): NO